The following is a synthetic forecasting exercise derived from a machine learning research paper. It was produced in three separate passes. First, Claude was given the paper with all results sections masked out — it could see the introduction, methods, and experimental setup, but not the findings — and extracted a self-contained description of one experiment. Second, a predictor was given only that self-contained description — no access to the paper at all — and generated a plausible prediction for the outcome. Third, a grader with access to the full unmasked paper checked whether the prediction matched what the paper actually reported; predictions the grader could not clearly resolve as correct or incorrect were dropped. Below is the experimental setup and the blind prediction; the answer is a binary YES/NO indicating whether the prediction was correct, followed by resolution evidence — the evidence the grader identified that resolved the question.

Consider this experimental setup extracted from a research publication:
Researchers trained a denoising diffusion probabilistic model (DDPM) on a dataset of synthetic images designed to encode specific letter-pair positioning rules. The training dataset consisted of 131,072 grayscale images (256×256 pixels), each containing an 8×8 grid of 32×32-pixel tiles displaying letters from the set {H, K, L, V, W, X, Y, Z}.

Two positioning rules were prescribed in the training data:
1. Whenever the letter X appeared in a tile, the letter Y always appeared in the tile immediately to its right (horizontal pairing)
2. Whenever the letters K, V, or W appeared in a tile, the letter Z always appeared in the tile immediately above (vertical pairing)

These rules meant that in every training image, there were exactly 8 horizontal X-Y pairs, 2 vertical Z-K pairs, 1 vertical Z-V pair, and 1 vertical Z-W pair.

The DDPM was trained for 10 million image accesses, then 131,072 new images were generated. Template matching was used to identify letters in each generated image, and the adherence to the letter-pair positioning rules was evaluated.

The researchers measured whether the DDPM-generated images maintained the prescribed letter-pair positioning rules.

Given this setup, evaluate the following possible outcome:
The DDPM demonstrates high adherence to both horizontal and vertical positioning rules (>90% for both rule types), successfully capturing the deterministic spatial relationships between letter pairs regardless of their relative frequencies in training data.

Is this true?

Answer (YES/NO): YES